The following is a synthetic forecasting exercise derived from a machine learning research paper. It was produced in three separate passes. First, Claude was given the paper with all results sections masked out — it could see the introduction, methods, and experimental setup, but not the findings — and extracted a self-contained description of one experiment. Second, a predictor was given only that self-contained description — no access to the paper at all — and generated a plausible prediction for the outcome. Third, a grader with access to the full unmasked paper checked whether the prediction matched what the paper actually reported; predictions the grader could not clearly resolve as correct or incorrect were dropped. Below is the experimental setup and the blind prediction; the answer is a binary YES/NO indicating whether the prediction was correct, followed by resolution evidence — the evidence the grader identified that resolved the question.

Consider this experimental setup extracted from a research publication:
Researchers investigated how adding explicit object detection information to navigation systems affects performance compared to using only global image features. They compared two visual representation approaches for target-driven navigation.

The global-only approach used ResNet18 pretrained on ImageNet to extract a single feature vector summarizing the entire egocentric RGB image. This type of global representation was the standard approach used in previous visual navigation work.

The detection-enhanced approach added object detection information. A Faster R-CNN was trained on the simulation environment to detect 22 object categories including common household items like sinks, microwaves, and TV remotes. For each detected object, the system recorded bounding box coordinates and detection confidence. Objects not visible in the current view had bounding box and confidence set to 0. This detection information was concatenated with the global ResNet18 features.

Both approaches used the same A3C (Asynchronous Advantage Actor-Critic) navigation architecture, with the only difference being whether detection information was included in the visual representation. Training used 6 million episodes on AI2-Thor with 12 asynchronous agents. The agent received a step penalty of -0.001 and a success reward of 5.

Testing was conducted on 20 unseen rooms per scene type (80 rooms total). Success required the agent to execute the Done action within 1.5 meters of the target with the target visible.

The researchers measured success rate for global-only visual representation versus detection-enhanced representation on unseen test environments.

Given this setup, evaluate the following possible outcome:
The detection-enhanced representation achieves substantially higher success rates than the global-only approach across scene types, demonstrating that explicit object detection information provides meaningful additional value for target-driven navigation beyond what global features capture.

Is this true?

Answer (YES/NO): YES